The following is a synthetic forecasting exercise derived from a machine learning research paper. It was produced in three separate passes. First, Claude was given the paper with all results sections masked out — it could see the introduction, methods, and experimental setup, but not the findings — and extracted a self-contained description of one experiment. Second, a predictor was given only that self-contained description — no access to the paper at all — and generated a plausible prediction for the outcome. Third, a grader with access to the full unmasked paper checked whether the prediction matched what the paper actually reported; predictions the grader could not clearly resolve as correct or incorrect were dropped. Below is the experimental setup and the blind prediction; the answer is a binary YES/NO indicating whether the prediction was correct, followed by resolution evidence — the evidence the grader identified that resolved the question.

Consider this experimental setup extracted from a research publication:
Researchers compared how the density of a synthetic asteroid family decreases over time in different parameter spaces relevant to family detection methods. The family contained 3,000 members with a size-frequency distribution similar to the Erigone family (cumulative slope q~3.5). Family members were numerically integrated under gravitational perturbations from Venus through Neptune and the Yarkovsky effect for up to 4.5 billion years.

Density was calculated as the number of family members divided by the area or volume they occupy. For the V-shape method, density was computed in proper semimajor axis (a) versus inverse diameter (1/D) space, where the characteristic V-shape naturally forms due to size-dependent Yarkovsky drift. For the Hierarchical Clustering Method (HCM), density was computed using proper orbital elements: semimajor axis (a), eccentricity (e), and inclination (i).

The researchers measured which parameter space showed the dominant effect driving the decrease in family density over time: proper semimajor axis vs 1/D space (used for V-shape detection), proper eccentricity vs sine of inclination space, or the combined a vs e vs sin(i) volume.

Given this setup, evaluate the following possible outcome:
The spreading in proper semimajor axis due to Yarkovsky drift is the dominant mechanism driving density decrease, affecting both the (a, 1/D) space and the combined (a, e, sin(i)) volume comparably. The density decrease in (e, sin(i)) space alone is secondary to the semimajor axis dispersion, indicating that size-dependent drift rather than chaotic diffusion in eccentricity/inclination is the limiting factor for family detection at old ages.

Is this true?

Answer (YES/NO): YES